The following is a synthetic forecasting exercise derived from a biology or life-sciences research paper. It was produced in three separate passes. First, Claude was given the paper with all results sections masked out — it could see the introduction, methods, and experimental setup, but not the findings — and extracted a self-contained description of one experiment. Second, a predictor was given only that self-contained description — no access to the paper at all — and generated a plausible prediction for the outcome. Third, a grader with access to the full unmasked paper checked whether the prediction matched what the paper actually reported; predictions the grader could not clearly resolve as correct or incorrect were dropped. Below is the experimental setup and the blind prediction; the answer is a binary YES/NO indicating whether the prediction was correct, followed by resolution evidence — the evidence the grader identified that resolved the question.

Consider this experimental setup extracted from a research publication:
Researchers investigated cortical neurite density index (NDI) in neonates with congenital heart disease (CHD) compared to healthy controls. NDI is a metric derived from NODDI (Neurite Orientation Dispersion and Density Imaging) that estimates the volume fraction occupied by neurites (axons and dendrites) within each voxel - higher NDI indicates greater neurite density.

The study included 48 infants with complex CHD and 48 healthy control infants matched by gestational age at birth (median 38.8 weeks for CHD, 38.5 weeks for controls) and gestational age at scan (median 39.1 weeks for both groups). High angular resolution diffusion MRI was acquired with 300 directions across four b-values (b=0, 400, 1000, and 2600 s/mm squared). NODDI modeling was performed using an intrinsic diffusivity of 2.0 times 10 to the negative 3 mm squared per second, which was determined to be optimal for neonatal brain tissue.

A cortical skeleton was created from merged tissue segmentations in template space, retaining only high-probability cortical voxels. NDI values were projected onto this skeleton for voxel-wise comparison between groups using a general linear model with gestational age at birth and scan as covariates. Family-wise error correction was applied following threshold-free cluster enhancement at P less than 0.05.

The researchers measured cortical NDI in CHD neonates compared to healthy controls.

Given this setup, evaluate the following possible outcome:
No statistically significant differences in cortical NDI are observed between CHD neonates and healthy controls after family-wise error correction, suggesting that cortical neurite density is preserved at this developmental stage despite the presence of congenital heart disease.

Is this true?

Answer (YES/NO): YES